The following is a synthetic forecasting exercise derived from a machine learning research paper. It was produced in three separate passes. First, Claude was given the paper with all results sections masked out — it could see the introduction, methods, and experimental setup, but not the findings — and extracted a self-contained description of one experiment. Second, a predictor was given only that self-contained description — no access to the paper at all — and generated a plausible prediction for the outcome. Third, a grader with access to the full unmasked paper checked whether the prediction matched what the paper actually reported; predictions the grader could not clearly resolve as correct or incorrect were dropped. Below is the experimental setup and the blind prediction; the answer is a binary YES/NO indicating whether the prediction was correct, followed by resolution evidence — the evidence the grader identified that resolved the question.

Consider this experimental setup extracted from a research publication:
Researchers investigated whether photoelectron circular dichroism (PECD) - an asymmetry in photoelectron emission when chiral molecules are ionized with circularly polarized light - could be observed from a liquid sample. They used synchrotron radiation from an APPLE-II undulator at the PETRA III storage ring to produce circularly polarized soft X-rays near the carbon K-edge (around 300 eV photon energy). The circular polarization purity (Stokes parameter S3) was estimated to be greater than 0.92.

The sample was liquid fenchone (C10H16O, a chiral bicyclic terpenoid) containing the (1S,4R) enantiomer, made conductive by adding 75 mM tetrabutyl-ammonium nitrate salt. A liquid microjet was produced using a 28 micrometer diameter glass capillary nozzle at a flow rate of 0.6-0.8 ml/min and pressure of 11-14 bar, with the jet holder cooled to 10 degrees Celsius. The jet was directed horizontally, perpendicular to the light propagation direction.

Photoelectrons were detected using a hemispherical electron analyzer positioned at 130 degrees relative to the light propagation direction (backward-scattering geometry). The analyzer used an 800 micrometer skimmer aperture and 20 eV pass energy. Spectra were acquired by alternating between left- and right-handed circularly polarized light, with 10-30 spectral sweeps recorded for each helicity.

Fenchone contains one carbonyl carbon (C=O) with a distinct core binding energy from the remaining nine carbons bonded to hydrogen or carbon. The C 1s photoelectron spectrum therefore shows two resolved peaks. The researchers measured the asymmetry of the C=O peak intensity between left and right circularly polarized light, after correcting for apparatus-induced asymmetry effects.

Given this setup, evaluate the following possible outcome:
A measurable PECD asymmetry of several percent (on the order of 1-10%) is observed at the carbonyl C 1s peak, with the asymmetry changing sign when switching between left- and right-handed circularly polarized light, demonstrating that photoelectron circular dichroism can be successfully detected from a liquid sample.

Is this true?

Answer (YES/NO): YES